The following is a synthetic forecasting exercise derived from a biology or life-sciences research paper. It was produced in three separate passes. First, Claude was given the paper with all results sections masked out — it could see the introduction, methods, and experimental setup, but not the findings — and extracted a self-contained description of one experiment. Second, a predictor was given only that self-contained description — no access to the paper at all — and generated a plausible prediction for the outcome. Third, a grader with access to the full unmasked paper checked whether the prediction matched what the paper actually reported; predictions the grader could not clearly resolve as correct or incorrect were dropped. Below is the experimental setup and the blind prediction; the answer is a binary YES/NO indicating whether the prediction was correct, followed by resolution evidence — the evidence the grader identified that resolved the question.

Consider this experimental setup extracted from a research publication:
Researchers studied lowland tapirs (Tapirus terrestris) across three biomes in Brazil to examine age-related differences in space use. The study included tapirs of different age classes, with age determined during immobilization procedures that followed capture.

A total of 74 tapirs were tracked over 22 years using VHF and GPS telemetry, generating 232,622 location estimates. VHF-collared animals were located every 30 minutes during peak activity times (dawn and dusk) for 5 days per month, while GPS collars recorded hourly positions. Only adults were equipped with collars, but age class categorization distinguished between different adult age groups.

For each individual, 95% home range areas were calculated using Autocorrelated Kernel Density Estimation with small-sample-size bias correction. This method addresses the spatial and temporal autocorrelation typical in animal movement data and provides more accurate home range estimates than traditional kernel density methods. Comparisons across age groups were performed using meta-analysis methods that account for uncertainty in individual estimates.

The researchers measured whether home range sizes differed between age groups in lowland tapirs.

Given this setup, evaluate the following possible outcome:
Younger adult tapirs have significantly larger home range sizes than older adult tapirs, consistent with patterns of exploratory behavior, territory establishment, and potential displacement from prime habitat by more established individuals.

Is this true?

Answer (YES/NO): NO